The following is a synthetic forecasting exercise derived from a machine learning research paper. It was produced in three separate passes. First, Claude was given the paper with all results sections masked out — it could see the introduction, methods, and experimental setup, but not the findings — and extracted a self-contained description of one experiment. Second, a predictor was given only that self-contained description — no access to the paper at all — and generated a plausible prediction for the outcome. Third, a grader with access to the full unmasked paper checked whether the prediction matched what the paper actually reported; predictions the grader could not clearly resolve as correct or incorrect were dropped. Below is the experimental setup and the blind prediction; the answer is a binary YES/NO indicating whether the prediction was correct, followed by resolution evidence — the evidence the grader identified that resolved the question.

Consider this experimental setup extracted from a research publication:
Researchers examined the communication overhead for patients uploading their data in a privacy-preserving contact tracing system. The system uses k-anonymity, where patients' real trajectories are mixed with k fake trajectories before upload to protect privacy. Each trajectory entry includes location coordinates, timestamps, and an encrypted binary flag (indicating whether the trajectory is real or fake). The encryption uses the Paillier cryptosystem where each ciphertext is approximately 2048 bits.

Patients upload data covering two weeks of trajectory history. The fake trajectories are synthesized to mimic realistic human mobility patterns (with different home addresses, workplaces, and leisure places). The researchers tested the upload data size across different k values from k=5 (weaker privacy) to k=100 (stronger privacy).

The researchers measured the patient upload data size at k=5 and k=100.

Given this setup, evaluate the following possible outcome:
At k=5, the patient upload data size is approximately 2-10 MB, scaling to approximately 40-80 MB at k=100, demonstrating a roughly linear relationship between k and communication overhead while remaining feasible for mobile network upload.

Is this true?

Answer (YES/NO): NO